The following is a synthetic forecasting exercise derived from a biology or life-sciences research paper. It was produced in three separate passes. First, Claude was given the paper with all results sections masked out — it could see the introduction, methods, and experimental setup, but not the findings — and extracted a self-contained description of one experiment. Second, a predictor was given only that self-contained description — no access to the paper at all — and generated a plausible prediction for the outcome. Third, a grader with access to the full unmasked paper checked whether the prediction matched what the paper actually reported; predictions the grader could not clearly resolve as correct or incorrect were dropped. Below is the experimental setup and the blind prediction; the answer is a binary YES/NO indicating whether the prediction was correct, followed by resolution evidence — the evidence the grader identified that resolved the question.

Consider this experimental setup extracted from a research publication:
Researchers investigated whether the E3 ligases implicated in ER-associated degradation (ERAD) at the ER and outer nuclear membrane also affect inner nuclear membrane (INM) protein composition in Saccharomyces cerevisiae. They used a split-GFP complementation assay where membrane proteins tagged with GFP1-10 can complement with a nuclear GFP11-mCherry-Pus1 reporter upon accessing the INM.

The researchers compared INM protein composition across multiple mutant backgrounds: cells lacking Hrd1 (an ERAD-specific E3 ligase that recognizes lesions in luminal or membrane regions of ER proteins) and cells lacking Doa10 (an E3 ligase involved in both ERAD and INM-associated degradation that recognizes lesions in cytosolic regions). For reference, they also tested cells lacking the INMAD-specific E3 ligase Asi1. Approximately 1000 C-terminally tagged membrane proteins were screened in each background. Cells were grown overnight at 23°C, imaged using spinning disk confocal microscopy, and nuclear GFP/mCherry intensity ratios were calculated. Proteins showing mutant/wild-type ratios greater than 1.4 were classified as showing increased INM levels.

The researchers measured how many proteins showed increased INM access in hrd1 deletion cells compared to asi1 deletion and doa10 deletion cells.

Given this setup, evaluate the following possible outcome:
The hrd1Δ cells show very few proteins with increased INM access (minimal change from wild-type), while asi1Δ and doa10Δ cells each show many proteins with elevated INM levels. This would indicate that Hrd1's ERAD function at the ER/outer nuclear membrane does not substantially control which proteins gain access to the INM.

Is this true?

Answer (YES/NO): NO